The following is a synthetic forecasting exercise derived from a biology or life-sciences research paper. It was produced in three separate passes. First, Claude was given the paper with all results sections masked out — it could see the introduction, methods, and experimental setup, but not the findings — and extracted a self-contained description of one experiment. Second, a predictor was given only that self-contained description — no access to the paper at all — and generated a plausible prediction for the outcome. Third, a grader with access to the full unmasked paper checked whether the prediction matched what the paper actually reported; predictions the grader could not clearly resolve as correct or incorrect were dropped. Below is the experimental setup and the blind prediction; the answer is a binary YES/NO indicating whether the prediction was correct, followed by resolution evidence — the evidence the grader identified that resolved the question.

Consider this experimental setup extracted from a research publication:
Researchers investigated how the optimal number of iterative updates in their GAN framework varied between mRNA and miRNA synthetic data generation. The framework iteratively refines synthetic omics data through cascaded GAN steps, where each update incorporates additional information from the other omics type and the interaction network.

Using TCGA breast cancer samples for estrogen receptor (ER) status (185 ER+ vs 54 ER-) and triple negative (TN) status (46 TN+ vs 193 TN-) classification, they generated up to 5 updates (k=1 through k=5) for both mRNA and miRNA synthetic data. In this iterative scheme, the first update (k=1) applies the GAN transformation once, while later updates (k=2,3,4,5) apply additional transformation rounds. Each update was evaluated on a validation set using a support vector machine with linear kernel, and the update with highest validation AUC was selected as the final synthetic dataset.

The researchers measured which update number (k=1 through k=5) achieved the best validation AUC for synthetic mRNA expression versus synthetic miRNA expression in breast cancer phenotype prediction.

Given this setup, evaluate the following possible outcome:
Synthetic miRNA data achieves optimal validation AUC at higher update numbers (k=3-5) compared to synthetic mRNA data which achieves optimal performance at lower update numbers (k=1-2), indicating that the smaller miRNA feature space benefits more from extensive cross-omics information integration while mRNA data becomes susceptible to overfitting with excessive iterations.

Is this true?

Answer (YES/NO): NO